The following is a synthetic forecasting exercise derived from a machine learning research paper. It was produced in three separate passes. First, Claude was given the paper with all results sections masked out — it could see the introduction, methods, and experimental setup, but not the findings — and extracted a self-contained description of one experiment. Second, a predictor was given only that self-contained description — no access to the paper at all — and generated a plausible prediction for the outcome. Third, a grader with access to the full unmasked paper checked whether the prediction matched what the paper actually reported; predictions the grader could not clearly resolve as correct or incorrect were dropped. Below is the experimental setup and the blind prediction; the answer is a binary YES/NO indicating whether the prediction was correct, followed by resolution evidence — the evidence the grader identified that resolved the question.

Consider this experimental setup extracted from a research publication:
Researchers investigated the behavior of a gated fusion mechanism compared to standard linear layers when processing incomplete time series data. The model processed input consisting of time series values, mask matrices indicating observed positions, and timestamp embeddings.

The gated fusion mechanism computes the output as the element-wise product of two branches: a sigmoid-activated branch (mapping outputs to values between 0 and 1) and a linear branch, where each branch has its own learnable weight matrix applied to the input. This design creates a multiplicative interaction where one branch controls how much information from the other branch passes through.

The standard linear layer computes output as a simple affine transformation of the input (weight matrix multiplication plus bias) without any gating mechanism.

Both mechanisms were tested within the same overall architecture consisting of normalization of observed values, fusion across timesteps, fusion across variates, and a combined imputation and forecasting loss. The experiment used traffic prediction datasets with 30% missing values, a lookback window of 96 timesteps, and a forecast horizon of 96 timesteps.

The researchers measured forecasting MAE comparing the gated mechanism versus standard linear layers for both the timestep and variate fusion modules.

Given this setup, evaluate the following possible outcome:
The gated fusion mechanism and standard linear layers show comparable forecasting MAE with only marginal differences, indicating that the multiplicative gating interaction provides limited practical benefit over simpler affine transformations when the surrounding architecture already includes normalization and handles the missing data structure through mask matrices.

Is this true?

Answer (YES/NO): NO